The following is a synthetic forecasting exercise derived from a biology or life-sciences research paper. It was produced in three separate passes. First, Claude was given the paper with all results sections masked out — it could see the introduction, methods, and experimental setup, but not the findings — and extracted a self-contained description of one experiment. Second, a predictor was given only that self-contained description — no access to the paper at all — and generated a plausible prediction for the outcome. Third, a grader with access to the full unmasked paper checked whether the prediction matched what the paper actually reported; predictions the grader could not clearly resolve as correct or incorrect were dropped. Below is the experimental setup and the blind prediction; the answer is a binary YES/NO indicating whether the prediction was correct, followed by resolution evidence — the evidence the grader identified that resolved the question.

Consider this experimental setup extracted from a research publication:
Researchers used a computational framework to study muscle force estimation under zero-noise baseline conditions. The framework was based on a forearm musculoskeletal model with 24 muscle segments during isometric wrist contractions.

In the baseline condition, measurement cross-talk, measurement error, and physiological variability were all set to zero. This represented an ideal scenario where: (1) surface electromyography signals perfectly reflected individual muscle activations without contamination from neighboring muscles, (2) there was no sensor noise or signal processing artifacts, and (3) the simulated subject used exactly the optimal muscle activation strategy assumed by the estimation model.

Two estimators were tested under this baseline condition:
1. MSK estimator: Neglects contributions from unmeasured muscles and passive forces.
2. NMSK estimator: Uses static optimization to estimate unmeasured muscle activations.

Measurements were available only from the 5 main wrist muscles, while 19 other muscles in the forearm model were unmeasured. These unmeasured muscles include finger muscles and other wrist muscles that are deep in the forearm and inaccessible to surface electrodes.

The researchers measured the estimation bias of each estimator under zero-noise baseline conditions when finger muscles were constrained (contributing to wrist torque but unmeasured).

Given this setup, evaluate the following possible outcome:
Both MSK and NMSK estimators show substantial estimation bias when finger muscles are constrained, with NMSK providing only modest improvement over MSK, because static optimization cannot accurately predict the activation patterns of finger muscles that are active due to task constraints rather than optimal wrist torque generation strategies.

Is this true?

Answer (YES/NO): NO